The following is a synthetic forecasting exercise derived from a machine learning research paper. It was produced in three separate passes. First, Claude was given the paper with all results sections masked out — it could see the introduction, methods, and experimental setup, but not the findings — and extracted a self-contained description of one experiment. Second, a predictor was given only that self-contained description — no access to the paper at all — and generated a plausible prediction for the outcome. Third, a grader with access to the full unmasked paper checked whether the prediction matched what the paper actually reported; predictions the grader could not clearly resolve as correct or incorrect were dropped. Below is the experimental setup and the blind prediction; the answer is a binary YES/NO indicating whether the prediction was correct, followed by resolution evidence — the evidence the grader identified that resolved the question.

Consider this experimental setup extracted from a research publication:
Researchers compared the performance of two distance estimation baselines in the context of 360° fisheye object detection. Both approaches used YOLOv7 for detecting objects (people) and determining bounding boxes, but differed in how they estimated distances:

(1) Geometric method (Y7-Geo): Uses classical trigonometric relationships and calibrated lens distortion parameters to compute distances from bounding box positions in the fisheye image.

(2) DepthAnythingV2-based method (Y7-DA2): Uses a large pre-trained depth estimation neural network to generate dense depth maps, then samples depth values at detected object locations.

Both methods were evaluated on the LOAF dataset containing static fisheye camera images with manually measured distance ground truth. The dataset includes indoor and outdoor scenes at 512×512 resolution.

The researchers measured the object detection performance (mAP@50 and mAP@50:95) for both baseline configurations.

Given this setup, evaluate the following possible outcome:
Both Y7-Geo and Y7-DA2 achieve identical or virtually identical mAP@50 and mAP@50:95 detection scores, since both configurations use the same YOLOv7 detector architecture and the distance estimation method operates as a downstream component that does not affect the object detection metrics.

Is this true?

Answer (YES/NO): YES